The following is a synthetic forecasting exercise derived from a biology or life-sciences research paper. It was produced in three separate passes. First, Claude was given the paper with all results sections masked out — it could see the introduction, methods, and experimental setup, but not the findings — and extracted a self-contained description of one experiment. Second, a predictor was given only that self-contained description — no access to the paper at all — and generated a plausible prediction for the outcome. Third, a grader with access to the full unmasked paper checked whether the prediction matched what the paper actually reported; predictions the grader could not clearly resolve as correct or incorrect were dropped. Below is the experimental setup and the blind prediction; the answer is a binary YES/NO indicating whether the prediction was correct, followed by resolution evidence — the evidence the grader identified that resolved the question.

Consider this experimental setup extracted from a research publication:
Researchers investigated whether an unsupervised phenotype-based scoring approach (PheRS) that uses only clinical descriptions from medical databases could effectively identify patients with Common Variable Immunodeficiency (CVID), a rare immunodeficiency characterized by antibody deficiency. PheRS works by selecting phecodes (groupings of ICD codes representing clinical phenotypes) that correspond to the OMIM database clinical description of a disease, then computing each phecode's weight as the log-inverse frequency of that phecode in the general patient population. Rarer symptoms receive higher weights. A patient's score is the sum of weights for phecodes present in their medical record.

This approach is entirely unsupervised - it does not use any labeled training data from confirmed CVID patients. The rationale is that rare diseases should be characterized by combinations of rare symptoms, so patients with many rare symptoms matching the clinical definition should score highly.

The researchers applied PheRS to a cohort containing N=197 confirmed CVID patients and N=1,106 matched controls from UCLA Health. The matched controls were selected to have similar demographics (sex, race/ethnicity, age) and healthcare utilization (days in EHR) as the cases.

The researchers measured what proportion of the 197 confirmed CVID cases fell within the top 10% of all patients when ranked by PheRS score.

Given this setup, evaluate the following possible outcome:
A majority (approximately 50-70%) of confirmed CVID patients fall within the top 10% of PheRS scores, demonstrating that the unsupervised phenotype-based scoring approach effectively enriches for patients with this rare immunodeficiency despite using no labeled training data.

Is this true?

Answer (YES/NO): NO